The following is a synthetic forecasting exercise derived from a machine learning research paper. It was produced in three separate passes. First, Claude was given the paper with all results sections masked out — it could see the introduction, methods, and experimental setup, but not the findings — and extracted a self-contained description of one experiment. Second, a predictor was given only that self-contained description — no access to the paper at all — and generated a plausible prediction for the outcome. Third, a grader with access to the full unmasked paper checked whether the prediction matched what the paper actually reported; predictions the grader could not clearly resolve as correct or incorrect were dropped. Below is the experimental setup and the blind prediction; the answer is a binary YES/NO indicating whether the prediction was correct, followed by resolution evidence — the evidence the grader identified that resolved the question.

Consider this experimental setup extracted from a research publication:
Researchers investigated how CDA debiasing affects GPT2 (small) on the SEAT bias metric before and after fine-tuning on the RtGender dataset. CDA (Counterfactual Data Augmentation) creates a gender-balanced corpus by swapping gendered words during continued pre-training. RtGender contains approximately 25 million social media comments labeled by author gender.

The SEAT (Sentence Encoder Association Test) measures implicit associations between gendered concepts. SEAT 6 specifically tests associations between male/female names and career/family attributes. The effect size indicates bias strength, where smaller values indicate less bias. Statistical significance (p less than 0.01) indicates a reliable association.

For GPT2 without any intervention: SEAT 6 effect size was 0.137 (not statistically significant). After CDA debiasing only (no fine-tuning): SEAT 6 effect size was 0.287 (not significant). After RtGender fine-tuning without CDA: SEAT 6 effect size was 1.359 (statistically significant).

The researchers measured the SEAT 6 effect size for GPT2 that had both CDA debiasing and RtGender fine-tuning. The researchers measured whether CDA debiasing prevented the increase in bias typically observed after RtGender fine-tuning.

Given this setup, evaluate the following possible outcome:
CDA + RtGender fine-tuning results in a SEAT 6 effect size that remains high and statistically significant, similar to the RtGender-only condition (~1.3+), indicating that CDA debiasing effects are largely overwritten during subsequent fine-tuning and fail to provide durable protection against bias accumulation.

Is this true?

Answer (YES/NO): YES